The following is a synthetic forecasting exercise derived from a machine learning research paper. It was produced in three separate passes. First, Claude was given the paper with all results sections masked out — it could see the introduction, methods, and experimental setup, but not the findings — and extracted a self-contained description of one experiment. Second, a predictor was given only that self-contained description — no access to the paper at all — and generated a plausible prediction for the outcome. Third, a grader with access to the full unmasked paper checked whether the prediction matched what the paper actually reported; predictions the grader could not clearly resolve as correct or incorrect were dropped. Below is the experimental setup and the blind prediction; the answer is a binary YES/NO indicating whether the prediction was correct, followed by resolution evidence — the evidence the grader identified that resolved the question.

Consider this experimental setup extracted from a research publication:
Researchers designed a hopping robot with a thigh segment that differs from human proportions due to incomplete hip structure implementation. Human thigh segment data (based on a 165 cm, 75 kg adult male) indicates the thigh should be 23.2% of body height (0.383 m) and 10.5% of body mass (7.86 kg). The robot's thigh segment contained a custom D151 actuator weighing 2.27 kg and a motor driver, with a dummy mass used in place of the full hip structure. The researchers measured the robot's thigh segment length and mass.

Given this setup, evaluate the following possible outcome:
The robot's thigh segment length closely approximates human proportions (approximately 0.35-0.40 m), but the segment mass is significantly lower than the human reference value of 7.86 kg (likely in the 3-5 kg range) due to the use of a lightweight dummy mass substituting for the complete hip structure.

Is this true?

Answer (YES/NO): NO